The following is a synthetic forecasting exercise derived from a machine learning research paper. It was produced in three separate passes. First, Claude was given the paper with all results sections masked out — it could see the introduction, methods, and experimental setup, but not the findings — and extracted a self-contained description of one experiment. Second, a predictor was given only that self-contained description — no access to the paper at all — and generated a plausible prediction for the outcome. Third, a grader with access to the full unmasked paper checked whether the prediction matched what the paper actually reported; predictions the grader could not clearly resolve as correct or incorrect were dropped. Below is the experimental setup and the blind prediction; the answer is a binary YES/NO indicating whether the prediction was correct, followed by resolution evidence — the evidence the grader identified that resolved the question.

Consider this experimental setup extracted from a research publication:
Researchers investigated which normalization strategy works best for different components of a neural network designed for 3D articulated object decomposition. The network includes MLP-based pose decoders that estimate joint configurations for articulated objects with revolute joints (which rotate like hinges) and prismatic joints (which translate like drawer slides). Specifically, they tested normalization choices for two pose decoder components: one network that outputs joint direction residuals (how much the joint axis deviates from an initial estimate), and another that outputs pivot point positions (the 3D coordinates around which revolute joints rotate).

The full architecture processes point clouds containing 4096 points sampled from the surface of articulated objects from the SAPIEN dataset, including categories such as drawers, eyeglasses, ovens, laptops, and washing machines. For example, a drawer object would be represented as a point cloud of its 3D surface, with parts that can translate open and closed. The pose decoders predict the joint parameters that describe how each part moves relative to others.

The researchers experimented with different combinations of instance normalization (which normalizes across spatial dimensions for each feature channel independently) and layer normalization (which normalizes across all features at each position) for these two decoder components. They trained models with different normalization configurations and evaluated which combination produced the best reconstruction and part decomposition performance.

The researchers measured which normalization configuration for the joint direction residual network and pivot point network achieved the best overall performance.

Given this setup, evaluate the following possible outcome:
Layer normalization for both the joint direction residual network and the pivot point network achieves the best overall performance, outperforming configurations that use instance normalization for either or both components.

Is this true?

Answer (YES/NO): NO